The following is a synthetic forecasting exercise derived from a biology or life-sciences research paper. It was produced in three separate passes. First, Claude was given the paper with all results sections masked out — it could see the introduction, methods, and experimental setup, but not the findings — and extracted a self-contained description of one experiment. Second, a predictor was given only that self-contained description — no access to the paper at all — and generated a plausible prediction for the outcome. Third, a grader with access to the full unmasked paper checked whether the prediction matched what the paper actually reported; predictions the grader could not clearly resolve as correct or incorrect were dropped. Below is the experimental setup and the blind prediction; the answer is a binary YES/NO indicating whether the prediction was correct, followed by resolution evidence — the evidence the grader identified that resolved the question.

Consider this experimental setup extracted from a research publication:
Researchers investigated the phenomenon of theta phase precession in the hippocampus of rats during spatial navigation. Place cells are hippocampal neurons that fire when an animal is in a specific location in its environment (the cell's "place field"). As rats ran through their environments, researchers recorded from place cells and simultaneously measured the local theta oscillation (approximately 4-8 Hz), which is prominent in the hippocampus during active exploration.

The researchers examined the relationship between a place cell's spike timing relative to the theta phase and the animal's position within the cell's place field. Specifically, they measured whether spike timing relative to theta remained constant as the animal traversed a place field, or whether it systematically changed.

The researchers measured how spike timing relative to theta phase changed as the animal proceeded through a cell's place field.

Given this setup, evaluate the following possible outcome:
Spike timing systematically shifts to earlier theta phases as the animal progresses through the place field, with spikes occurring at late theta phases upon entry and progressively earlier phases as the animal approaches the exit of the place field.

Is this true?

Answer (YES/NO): YES